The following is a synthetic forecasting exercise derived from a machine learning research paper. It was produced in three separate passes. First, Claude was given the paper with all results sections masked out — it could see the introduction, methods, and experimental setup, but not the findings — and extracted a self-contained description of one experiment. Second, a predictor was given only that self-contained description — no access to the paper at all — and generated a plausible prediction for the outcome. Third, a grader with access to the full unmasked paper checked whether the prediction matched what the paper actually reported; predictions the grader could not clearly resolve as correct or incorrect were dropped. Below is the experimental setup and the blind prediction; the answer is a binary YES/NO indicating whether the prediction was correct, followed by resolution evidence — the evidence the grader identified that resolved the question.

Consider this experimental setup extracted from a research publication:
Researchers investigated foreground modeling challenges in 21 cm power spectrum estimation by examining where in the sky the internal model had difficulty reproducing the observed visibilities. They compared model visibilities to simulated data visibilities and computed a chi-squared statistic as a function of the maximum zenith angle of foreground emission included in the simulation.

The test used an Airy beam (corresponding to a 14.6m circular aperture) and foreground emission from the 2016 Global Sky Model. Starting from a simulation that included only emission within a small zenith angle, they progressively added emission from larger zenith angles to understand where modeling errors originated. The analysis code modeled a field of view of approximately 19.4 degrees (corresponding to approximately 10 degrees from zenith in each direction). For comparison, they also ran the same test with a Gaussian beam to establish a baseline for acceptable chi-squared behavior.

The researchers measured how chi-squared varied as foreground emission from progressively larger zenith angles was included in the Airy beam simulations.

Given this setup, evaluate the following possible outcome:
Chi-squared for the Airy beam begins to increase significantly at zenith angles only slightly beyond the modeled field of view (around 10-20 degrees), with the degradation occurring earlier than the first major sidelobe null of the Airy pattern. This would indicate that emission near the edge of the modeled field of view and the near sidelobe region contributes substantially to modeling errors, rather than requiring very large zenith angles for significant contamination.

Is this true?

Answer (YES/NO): YES